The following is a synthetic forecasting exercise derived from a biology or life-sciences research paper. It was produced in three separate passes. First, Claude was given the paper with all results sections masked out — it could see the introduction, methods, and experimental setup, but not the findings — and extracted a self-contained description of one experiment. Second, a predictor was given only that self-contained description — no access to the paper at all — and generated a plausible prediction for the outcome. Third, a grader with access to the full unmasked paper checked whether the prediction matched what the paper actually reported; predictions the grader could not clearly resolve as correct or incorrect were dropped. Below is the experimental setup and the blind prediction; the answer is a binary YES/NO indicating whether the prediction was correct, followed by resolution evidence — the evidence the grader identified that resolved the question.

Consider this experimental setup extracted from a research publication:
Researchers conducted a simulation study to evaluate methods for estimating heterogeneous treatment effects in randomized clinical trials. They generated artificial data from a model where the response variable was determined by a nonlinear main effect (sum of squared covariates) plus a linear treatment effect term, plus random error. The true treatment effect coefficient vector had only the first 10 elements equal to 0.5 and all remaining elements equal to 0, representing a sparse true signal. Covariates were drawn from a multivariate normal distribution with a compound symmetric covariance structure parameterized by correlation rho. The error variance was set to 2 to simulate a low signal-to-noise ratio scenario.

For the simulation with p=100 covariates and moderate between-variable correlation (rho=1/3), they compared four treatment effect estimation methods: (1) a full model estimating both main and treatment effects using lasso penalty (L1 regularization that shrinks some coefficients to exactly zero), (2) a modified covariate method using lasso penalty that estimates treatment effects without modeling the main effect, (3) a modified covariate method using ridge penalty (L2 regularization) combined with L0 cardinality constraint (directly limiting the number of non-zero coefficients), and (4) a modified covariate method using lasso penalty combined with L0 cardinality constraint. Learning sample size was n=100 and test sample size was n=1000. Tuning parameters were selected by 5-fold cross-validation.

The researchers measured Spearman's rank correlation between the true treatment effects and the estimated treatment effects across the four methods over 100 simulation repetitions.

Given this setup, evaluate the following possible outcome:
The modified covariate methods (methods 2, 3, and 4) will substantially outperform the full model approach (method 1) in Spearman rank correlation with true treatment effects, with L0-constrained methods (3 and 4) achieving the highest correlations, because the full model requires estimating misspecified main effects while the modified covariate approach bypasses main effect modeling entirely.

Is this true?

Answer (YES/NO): NO